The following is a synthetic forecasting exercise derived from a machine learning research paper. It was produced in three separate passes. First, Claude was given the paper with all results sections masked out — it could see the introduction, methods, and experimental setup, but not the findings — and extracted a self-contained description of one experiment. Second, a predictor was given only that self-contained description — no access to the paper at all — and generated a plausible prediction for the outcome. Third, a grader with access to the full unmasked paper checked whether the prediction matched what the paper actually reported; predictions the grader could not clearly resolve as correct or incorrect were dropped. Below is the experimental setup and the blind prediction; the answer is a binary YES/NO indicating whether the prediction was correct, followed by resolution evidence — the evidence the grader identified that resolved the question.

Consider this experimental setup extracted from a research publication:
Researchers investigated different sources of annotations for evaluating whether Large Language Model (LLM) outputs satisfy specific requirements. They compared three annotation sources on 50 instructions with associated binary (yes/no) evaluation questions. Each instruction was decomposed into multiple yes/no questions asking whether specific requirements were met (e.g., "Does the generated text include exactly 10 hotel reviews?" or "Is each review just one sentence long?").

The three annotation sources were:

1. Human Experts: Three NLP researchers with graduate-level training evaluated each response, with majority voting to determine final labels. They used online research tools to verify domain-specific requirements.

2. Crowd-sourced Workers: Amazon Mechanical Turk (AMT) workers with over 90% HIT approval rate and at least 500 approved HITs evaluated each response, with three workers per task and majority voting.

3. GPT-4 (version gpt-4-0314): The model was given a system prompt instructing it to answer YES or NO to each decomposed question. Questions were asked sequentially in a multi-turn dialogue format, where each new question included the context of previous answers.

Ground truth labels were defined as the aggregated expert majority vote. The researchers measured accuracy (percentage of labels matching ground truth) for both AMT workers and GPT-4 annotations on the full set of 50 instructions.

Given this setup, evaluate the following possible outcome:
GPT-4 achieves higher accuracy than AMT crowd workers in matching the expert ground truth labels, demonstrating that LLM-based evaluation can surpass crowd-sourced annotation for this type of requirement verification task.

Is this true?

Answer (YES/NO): YES